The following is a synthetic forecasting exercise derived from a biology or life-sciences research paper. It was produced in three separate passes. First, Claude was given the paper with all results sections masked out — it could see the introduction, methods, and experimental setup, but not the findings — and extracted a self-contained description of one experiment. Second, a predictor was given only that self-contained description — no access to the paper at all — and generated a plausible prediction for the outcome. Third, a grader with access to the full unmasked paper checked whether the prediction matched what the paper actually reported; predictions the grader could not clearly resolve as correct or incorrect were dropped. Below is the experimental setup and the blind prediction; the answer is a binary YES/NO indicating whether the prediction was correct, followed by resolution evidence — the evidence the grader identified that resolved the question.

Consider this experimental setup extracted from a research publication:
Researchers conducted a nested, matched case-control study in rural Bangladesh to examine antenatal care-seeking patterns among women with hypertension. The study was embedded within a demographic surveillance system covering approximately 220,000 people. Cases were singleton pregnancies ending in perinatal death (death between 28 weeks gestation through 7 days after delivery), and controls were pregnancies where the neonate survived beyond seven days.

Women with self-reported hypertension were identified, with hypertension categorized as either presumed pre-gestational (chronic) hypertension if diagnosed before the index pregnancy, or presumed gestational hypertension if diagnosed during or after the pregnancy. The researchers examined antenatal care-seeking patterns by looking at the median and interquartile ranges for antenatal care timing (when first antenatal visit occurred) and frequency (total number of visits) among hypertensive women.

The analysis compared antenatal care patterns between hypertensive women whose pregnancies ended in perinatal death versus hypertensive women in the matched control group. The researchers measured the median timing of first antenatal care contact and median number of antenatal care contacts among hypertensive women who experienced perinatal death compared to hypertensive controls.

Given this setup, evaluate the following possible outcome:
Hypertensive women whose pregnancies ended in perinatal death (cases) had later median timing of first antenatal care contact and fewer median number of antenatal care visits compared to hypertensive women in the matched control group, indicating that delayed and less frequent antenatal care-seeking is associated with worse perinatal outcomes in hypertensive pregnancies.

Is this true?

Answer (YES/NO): NO